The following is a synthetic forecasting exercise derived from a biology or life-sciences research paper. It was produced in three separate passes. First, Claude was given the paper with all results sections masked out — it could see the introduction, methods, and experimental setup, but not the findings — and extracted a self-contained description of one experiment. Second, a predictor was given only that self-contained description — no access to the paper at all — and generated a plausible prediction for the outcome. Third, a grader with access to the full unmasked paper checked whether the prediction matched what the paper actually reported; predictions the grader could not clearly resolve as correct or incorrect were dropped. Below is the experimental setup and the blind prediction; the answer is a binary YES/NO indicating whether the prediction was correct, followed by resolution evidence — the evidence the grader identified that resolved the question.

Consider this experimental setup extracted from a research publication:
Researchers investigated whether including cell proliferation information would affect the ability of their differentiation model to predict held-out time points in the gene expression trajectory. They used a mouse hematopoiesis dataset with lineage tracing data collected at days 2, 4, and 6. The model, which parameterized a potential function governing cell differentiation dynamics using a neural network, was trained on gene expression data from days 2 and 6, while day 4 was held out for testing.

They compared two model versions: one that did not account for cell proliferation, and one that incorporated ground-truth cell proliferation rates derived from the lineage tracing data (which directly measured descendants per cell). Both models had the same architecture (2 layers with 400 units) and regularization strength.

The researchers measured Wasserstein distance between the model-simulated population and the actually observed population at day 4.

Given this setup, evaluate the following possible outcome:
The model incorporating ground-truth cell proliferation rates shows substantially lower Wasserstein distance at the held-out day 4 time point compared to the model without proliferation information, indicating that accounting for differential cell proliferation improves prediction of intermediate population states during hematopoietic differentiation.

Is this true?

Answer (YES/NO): NO